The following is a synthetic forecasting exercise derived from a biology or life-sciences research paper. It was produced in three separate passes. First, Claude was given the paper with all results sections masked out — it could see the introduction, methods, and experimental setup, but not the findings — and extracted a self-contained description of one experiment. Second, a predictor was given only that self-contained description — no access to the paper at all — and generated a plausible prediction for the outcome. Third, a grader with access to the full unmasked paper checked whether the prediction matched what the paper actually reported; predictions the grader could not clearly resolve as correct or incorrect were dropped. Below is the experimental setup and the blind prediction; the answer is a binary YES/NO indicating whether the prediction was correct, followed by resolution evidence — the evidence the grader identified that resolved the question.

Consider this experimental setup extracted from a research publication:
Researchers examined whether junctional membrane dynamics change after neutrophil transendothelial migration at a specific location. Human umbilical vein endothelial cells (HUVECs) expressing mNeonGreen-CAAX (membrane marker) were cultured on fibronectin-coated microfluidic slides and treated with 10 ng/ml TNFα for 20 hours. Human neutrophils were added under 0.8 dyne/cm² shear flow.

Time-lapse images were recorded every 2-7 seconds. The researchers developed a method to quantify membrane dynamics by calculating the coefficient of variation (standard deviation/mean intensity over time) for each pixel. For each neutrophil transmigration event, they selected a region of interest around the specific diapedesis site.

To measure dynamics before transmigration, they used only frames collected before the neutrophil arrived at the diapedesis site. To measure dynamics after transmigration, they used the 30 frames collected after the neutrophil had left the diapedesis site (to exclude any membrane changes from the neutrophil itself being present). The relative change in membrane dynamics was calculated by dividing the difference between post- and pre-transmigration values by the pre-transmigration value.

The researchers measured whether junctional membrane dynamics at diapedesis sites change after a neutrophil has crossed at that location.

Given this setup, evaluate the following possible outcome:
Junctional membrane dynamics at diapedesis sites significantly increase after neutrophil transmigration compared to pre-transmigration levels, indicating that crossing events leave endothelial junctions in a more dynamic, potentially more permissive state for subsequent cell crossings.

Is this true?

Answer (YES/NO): YES